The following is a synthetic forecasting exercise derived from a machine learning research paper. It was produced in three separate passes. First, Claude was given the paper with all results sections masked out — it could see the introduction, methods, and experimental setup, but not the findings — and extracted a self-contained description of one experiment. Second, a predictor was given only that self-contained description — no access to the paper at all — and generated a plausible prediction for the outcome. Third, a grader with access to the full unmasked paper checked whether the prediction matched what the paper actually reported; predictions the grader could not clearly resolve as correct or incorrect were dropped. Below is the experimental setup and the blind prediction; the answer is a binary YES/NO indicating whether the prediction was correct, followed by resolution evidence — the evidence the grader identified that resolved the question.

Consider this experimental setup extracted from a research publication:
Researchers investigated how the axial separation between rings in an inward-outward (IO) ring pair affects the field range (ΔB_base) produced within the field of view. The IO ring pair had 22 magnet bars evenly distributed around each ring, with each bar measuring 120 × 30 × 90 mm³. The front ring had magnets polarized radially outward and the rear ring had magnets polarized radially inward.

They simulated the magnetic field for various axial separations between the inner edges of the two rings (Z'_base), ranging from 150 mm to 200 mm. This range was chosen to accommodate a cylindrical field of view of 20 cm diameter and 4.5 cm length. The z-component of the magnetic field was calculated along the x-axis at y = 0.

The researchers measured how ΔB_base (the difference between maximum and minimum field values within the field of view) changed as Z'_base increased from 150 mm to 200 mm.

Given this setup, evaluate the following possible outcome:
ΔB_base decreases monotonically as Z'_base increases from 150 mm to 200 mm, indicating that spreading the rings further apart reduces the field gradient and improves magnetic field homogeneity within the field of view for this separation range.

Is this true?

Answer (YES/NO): NO